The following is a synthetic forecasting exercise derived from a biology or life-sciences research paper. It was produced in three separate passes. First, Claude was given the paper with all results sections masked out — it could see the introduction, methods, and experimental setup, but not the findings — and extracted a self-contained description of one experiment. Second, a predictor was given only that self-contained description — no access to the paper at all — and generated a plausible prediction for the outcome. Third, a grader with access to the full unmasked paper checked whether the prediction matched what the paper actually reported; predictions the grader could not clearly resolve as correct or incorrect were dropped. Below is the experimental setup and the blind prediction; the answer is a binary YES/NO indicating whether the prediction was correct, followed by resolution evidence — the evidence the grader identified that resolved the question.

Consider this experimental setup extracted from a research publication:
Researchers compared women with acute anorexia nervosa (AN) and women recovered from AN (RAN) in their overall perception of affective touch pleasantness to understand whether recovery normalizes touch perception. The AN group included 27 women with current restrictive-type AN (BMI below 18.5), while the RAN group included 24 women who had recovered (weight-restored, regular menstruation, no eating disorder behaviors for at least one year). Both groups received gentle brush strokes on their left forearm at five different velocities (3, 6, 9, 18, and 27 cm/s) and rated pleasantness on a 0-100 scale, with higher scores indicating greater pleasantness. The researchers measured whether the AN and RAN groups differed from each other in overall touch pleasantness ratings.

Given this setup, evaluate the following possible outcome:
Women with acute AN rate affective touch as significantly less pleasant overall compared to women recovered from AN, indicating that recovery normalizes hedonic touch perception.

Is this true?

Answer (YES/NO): NO